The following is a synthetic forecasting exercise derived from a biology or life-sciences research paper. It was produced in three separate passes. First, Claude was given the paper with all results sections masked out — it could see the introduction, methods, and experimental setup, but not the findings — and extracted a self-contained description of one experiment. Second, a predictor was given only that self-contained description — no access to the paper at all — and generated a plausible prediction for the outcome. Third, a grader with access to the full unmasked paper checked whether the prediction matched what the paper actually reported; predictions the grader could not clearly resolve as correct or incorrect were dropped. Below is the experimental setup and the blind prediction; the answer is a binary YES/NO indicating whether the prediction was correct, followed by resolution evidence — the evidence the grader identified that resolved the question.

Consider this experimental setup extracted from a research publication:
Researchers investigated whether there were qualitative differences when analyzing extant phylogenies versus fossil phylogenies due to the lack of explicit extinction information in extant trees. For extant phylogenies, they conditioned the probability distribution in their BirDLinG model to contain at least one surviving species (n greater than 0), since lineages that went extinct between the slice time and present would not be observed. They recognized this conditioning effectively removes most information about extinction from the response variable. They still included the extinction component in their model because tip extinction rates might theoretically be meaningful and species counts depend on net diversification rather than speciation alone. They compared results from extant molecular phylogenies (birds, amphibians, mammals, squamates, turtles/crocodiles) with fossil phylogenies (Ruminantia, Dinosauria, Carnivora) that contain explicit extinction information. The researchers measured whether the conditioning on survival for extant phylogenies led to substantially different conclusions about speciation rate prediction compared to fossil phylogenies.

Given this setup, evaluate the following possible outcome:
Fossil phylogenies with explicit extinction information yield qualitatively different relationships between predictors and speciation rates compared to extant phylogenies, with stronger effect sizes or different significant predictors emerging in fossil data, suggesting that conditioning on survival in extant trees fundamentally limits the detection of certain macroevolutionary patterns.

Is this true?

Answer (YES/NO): NO